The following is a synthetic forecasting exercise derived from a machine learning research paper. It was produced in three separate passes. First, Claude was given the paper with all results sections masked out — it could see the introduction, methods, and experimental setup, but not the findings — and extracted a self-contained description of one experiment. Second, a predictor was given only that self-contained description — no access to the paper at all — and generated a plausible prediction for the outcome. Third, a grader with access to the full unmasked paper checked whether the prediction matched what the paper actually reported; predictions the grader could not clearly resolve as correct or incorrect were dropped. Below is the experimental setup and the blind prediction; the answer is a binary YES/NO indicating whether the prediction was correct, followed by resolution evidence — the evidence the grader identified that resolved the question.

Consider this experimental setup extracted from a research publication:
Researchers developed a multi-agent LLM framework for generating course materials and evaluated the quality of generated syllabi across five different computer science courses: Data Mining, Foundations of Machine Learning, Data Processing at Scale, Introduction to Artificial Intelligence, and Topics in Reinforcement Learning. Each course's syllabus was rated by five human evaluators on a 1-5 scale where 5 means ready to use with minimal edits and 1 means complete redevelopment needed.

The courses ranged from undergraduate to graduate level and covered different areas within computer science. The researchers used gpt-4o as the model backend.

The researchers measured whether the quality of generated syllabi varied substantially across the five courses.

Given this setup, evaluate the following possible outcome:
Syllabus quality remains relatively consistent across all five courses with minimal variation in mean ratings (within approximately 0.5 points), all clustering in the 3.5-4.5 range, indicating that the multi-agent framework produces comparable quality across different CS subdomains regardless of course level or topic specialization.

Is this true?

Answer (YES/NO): NO